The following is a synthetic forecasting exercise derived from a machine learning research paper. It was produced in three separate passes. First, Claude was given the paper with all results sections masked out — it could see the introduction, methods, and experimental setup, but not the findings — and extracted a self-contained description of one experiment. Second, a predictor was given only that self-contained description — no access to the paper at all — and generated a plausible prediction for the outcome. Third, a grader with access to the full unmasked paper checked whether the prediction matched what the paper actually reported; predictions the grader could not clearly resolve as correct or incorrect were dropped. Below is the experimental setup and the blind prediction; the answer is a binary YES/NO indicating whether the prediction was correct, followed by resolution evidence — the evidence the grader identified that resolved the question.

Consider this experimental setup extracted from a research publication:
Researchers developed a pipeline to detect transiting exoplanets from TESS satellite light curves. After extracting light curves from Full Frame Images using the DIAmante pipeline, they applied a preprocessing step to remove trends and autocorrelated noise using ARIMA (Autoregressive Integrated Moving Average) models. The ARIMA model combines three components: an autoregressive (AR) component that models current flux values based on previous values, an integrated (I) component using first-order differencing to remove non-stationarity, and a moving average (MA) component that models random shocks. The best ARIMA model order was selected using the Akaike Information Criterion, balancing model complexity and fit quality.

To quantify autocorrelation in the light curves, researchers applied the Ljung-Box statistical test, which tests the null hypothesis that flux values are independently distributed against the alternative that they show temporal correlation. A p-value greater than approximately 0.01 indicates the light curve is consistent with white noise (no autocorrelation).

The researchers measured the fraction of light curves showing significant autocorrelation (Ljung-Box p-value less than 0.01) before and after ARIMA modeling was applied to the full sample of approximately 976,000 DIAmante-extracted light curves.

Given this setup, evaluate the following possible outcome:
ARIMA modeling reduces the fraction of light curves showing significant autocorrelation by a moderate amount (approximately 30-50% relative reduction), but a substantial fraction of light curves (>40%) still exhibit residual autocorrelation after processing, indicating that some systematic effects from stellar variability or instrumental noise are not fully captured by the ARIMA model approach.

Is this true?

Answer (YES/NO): NO